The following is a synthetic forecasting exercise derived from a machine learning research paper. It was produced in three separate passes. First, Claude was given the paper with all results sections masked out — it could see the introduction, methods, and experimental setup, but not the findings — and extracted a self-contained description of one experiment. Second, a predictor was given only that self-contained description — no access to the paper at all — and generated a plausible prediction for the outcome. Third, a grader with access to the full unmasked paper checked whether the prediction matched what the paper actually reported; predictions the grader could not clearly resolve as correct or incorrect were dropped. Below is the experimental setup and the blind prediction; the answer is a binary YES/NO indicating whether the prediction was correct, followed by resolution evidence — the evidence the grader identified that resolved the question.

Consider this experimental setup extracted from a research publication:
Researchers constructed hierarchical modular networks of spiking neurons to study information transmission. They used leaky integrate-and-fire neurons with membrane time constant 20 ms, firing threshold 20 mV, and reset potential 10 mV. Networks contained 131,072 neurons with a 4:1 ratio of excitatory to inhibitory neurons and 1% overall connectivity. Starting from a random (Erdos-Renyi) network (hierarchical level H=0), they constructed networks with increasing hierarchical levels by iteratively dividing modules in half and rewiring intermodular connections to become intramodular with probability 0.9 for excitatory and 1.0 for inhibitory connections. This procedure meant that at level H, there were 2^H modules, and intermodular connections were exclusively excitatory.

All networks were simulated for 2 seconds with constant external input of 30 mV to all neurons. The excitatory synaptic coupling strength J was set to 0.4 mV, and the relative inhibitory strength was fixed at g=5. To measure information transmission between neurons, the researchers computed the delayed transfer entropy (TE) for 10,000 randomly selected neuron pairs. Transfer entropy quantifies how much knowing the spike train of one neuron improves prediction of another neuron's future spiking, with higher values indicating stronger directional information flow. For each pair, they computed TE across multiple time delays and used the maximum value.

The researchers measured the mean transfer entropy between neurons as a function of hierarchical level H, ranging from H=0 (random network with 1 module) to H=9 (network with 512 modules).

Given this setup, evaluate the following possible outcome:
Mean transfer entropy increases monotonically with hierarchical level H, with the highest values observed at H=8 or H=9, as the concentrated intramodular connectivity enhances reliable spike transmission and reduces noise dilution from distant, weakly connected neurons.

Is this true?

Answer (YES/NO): YES